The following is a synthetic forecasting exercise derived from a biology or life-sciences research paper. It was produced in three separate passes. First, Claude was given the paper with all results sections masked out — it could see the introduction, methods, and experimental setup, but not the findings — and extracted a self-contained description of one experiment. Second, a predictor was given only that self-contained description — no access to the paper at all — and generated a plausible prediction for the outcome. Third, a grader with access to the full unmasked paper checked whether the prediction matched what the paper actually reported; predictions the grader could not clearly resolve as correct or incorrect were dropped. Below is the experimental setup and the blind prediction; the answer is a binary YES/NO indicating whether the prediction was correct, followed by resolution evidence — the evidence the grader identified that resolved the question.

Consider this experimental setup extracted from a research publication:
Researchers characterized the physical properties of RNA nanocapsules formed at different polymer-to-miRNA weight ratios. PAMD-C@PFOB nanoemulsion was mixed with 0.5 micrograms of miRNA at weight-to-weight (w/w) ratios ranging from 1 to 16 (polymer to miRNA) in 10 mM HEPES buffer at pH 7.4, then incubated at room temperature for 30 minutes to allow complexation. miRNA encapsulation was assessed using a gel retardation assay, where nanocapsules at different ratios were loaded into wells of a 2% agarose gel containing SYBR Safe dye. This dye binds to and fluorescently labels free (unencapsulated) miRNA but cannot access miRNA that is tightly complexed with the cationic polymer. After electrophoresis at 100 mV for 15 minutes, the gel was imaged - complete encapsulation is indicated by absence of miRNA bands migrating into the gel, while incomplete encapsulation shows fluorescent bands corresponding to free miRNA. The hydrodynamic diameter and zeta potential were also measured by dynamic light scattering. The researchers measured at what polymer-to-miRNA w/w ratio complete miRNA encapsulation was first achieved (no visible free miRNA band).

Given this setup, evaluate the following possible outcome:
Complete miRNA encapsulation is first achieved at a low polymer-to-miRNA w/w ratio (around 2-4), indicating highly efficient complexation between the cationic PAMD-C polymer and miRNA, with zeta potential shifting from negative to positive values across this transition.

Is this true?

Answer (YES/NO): NO